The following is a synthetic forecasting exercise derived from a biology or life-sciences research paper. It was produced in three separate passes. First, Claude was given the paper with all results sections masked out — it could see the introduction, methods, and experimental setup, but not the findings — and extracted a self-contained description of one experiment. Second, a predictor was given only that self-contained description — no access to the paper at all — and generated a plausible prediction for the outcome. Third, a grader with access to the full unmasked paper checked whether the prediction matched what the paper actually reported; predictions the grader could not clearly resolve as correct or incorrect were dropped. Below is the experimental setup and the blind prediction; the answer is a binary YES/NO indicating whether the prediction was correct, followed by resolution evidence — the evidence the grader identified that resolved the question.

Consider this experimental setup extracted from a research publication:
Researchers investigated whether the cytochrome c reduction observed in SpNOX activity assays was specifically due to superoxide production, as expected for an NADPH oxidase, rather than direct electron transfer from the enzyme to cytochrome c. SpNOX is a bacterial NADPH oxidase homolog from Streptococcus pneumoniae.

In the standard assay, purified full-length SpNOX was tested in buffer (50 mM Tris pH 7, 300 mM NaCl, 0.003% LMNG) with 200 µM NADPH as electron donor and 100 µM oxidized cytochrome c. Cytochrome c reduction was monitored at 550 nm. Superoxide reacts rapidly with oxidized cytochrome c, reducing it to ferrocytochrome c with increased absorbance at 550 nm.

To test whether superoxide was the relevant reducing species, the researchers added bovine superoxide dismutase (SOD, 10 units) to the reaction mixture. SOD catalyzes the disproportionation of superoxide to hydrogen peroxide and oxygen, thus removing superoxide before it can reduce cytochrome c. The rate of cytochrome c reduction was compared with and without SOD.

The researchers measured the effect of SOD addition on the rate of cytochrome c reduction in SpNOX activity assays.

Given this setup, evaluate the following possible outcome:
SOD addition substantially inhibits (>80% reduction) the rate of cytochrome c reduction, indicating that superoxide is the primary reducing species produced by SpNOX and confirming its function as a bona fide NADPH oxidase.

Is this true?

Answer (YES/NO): NO